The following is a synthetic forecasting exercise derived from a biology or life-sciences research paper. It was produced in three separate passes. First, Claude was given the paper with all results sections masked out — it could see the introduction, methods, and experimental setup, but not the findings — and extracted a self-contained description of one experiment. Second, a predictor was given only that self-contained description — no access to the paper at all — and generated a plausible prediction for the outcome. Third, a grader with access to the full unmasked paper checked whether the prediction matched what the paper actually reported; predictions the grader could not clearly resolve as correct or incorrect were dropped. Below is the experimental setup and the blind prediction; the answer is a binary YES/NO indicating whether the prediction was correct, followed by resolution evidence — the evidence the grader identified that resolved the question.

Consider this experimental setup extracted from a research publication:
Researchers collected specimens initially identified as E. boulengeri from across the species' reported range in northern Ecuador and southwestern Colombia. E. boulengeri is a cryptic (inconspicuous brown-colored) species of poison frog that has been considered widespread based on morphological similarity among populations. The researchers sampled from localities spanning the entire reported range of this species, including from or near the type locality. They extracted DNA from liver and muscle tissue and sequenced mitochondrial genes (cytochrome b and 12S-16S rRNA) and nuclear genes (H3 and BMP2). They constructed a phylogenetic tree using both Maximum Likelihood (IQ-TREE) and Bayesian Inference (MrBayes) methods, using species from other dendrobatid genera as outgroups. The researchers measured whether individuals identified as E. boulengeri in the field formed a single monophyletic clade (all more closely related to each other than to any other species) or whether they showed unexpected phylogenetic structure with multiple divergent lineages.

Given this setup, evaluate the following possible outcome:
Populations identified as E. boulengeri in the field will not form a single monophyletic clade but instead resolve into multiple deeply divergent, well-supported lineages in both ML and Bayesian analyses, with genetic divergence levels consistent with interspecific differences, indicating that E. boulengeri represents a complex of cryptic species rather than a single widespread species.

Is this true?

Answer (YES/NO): YES